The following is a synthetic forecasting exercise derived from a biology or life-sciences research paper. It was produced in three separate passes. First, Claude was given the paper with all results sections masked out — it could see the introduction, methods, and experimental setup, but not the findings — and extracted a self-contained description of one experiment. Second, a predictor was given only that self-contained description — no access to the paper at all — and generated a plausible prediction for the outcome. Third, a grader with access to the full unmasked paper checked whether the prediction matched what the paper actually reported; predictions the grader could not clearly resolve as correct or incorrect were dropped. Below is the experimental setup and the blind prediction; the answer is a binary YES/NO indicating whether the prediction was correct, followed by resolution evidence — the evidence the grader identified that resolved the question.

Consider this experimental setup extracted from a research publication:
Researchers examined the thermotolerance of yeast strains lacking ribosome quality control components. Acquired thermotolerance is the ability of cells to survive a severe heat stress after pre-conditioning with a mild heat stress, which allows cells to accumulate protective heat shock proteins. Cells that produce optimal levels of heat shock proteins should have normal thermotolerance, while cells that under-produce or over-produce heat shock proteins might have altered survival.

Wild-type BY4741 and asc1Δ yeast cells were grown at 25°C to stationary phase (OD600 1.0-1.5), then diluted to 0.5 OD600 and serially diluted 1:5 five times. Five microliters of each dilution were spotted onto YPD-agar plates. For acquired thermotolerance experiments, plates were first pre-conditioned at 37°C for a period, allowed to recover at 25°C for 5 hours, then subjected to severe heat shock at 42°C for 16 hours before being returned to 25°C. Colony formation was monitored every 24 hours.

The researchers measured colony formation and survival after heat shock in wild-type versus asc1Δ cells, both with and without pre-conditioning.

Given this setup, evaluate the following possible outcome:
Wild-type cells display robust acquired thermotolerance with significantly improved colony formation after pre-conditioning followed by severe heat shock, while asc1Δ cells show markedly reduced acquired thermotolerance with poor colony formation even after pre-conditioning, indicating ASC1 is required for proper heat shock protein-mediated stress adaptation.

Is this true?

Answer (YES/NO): NO